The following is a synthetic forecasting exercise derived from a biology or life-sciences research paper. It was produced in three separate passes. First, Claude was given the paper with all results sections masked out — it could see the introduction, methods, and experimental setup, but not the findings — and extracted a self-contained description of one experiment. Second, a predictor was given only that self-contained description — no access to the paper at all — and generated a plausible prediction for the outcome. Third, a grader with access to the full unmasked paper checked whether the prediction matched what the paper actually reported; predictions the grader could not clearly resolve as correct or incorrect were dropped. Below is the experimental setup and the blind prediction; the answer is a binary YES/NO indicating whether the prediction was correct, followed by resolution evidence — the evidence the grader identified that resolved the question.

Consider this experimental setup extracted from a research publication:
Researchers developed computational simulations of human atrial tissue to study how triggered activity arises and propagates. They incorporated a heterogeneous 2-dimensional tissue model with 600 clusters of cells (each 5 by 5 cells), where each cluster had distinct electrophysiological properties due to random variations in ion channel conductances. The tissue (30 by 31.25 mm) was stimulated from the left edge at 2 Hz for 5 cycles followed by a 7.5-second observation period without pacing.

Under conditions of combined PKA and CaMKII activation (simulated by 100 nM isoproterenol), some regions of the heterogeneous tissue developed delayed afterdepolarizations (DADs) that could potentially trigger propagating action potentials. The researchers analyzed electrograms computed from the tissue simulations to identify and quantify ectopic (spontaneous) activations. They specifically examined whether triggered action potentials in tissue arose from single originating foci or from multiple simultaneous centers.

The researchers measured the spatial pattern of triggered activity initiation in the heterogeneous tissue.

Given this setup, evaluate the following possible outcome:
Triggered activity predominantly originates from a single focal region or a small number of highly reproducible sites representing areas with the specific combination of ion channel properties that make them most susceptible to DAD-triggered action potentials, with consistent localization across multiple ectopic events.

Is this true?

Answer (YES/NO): NO